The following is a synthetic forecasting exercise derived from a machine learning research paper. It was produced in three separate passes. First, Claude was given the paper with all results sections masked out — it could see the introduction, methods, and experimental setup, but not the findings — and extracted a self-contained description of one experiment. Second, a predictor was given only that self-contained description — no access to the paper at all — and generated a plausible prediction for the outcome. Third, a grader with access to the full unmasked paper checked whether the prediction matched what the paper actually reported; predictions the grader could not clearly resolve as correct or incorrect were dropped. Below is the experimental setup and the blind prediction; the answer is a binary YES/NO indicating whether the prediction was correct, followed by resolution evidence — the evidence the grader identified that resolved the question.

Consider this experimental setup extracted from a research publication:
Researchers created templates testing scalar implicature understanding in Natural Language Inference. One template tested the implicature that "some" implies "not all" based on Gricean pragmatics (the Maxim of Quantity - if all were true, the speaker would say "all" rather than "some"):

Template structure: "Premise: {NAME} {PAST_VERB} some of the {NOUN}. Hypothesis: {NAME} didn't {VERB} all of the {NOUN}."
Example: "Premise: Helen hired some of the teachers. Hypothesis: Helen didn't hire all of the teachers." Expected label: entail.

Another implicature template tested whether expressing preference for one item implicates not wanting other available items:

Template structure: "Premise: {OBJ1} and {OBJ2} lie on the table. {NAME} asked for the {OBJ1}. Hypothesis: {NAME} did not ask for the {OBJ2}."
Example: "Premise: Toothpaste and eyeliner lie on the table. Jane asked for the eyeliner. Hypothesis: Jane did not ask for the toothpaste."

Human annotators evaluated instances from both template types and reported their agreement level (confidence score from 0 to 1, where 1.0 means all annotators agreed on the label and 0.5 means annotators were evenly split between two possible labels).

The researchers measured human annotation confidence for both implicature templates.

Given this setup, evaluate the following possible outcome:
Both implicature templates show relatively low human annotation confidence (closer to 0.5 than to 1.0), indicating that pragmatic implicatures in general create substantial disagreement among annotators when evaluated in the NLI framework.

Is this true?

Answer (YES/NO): NO